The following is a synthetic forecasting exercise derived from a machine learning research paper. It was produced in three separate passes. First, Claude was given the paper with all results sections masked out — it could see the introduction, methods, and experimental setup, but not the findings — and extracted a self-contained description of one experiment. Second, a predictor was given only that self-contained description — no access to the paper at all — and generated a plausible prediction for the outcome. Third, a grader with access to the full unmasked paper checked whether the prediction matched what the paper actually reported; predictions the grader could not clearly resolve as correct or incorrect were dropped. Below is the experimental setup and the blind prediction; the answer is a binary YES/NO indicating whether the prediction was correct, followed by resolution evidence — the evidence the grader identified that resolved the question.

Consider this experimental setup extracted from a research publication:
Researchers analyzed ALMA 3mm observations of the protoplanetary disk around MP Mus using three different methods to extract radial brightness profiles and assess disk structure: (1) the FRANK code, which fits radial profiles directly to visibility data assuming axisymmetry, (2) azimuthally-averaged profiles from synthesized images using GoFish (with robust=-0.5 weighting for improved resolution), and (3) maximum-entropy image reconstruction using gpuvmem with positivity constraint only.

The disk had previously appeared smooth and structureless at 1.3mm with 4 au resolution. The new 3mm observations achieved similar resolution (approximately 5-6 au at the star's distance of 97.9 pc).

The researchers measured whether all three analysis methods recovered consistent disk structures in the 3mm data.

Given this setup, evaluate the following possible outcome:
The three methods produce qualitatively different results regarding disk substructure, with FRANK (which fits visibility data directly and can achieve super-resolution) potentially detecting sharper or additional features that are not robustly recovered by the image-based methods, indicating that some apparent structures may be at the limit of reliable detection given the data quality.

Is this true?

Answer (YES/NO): NO